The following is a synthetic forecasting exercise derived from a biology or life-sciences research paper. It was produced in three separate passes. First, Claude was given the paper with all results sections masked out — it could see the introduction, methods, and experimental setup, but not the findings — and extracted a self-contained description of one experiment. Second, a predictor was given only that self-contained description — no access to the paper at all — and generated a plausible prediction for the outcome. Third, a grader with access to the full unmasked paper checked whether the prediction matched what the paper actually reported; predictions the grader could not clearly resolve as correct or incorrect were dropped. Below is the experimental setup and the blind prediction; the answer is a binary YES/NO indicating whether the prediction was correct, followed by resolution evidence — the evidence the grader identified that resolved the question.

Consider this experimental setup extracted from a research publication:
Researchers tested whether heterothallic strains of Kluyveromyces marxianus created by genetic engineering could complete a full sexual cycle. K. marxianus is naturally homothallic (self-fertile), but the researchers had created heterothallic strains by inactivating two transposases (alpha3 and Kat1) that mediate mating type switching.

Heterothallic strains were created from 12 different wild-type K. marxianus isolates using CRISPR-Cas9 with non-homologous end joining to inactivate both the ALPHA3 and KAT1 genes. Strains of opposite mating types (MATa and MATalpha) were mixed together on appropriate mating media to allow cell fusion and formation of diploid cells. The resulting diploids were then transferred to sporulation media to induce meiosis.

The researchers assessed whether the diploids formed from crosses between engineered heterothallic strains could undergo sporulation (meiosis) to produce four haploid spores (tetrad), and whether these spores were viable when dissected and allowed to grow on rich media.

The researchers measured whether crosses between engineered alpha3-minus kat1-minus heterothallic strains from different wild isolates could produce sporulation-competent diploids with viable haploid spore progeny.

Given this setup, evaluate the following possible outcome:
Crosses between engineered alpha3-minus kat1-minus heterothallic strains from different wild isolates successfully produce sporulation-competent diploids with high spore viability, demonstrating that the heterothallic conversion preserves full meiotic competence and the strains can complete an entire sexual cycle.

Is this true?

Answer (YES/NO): YES